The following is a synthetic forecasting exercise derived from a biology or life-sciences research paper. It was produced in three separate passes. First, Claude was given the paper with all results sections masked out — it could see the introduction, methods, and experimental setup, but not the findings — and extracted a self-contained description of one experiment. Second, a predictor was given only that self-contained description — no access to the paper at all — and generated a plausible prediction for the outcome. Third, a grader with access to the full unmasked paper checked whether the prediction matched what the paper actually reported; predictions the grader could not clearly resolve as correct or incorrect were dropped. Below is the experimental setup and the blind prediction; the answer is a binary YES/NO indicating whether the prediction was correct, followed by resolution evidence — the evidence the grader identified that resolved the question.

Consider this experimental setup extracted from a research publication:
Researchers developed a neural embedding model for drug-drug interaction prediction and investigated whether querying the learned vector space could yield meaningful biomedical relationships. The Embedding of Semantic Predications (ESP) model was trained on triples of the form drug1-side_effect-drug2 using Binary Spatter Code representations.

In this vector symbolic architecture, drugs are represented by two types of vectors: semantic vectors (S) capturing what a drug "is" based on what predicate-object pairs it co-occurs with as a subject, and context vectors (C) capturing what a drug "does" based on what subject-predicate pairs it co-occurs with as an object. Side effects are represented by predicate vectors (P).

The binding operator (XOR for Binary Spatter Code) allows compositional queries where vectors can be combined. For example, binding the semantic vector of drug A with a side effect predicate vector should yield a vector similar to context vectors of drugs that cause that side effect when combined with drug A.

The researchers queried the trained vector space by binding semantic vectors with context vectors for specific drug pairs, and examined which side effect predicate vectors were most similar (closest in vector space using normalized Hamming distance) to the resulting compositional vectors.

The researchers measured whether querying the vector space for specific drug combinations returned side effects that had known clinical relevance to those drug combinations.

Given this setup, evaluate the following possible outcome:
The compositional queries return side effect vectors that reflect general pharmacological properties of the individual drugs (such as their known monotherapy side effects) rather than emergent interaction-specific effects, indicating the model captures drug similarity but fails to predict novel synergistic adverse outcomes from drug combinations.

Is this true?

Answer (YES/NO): NO